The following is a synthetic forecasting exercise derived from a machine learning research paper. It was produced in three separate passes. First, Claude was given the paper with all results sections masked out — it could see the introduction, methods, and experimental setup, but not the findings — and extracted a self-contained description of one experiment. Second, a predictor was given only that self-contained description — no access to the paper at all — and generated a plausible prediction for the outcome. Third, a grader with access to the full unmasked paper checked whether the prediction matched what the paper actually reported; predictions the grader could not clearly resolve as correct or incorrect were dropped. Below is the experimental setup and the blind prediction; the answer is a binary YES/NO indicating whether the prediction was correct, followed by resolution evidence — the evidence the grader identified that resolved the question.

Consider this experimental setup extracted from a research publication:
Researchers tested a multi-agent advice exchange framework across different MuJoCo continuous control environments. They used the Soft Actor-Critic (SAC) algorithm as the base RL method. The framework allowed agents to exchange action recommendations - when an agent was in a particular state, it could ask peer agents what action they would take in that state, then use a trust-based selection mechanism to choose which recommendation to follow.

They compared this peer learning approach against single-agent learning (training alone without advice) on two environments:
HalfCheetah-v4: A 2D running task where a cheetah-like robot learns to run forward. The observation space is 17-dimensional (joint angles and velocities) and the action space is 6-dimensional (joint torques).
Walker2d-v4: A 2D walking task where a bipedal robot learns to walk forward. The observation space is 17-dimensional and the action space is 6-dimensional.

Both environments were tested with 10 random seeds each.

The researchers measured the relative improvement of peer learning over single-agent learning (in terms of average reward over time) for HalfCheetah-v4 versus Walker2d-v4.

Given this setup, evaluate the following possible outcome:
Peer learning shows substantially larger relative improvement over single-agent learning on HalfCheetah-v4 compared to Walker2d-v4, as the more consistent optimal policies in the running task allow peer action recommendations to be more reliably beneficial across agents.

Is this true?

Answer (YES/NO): NO